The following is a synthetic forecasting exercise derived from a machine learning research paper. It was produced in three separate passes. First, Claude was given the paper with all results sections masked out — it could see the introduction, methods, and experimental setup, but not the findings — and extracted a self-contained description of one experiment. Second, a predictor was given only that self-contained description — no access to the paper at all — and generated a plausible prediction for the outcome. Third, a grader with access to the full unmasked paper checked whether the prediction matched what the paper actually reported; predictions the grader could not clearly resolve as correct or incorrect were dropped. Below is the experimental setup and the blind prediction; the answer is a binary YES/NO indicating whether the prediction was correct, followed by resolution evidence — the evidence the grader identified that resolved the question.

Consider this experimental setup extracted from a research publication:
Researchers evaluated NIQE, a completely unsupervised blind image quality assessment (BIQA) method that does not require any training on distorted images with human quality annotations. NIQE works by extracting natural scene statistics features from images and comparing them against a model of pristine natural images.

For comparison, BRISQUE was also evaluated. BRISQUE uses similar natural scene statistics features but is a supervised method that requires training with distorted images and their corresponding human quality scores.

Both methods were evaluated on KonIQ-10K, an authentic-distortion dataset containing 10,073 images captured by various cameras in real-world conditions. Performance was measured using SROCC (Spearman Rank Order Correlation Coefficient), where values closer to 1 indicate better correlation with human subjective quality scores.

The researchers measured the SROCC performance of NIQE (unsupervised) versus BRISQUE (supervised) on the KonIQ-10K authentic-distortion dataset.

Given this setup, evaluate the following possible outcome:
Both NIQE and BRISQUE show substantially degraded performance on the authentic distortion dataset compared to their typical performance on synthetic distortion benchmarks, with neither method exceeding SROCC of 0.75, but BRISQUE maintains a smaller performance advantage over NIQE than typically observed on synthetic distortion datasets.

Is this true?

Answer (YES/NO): NO